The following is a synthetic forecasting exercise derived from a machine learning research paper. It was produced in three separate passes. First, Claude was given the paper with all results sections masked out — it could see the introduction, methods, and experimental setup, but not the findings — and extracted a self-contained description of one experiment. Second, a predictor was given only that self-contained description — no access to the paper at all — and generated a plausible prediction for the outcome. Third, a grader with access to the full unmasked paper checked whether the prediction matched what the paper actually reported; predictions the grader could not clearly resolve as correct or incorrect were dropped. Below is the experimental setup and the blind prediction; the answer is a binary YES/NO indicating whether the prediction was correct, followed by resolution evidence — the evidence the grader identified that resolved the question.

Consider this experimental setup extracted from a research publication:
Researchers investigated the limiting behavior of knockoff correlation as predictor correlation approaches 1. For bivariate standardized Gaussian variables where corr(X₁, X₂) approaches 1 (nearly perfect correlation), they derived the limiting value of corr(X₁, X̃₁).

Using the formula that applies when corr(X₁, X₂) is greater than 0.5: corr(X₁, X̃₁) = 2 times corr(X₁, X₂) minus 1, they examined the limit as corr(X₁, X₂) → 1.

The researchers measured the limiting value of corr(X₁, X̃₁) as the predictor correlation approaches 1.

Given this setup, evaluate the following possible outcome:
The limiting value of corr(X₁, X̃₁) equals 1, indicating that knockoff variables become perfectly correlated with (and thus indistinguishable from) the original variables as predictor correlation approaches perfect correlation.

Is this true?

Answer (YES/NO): YES